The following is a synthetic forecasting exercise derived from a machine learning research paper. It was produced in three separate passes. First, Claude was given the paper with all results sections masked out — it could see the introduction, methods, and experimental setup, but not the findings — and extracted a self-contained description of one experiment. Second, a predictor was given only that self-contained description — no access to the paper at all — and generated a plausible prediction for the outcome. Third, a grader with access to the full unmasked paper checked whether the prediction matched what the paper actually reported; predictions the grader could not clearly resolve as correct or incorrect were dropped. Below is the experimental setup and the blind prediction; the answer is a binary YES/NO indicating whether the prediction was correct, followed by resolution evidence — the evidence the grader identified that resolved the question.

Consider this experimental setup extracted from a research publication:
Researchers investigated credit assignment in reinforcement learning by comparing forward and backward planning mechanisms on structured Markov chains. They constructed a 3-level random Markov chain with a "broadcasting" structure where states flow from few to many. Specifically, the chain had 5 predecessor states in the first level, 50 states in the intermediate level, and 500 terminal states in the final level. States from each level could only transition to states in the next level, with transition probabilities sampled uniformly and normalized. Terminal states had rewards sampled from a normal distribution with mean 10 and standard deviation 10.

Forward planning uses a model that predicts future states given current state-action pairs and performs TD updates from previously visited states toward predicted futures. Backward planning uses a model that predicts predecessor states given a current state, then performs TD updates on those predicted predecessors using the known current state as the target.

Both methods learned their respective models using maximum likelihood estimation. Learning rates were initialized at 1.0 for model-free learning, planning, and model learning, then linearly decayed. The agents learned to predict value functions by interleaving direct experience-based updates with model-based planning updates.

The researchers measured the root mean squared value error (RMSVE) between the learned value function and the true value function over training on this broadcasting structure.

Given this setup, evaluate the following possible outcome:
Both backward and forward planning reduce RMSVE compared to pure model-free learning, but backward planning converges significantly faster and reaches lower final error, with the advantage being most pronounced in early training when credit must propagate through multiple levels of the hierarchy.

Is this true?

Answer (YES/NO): NO